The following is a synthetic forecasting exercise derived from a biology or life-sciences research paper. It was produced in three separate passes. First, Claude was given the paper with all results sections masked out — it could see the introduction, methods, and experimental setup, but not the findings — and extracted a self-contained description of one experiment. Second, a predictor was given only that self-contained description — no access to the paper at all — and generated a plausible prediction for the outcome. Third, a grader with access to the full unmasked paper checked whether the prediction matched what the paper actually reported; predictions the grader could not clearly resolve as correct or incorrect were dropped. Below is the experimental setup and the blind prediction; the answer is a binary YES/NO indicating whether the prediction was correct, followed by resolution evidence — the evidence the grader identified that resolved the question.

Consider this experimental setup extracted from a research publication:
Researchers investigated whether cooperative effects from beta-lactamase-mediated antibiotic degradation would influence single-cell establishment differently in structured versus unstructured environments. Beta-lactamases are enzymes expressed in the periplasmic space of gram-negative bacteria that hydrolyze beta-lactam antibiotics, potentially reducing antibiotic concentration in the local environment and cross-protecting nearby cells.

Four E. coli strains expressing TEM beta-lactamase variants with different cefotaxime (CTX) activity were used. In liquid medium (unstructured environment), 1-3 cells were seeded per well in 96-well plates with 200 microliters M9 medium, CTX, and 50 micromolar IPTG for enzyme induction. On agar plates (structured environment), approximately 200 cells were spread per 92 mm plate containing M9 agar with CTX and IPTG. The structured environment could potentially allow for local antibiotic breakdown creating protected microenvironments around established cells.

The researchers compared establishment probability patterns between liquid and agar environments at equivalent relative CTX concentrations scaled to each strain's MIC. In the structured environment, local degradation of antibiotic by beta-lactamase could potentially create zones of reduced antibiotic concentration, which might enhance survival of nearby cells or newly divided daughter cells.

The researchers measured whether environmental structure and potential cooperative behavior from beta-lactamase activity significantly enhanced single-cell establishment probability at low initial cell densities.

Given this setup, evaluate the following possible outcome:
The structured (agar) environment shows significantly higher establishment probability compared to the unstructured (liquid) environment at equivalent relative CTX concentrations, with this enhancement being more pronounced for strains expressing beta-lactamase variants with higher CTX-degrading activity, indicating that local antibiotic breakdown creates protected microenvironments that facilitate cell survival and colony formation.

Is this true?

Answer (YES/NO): NO